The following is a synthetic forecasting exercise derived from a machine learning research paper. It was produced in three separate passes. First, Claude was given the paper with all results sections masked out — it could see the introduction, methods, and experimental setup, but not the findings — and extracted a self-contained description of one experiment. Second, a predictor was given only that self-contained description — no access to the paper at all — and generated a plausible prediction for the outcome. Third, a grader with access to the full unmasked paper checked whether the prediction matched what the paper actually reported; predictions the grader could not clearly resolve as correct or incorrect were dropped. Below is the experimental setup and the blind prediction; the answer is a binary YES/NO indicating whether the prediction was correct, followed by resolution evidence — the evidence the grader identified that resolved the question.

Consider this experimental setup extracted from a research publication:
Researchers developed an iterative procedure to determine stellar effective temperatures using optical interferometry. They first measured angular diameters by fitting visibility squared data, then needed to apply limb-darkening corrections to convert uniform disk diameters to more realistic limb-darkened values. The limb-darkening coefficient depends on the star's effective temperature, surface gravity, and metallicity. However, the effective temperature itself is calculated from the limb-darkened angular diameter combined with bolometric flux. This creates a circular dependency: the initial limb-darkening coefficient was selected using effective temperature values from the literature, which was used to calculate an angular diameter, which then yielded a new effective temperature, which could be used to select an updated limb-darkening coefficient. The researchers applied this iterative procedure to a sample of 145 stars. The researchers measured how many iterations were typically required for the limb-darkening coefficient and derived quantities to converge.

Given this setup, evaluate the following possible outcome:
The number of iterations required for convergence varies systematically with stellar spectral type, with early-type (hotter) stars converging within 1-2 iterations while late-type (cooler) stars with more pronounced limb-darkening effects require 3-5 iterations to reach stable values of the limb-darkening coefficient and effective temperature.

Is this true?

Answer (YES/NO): NO